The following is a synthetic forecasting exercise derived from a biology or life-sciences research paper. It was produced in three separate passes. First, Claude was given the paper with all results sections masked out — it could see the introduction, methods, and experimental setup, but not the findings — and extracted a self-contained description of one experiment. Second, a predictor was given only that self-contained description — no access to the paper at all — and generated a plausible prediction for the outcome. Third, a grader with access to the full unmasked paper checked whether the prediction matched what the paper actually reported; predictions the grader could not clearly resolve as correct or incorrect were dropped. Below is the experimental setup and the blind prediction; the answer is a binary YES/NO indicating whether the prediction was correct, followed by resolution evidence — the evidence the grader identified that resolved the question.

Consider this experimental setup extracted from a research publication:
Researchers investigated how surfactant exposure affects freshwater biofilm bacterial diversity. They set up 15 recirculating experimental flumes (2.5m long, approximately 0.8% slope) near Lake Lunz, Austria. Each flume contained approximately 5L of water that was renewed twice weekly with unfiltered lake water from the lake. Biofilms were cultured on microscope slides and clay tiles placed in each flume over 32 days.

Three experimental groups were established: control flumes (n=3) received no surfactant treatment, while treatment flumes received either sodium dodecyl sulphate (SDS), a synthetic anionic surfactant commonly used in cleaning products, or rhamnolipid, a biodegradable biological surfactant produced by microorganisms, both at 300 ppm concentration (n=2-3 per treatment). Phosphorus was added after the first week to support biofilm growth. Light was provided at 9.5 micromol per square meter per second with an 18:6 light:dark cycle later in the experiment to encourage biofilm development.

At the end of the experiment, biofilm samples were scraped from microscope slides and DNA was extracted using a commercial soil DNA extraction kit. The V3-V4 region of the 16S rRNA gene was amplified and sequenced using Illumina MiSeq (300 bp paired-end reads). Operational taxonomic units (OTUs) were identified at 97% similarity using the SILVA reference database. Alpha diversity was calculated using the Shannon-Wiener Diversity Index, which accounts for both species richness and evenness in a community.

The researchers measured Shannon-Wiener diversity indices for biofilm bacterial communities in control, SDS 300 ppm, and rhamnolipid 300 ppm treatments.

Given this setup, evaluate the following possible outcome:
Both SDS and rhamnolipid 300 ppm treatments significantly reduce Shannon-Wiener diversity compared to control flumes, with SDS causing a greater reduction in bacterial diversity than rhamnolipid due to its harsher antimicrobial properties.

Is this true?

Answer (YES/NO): YES